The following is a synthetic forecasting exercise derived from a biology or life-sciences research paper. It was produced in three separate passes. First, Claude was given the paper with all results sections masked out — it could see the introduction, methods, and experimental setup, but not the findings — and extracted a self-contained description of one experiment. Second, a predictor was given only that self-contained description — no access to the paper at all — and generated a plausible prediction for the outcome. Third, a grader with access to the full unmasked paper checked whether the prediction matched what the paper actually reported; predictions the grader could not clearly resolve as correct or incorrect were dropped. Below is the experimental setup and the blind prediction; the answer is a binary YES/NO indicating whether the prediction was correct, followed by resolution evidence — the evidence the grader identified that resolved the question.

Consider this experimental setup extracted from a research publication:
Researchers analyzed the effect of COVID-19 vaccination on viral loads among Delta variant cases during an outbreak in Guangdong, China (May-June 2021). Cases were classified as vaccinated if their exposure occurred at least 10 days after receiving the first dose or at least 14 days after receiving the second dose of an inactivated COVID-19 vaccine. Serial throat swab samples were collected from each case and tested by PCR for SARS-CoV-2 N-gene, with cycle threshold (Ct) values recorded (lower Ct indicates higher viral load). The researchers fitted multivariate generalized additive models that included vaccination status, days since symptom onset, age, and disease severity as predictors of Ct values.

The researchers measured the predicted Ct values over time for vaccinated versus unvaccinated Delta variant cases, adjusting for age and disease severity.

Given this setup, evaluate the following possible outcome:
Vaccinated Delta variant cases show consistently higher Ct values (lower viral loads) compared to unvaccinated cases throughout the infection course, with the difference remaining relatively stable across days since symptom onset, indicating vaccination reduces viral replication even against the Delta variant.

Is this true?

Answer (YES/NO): YES